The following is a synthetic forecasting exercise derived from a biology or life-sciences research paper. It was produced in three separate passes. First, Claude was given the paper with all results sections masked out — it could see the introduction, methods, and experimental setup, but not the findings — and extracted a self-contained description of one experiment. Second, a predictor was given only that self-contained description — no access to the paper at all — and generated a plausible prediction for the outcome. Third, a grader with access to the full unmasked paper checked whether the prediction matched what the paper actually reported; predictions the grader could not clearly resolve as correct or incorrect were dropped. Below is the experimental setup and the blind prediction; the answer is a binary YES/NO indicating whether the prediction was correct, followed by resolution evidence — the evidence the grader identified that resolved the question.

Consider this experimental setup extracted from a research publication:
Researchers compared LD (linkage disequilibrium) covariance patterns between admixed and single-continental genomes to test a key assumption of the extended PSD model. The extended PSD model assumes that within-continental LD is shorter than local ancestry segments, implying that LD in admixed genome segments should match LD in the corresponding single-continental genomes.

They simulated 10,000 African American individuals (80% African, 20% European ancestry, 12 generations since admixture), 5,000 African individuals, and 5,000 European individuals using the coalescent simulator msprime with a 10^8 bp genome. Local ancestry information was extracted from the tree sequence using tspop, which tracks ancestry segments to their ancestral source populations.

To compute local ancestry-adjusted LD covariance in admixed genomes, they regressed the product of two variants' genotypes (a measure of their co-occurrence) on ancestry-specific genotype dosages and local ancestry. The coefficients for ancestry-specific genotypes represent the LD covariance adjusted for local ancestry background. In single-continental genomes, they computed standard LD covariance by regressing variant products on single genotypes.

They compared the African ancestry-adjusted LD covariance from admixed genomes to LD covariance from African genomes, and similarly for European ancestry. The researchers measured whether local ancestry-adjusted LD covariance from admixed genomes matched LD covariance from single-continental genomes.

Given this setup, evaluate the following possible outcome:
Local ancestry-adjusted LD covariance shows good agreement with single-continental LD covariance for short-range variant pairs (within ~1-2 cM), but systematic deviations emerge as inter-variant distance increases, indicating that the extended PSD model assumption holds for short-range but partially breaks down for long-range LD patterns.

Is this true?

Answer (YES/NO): NO